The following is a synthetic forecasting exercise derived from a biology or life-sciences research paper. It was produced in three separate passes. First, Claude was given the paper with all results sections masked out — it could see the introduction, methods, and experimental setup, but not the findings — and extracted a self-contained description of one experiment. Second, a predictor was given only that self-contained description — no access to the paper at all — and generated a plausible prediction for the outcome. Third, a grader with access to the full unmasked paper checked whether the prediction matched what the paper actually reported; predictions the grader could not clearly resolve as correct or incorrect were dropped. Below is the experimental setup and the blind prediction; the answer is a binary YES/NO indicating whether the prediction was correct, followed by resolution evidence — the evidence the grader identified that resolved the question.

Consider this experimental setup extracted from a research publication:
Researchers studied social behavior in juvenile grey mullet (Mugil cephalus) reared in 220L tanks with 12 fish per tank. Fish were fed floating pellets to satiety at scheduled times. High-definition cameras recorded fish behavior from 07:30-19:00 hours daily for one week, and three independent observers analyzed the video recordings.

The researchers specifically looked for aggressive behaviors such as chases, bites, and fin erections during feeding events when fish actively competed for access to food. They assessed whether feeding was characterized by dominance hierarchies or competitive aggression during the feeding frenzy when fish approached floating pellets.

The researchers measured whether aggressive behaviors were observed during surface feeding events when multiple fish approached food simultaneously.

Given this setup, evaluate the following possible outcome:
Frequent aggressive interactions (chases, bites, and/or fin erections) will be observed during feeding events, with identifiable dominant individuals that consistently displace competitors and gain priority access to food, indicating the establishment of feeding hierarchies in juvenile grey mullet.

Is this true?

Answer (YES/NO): NO